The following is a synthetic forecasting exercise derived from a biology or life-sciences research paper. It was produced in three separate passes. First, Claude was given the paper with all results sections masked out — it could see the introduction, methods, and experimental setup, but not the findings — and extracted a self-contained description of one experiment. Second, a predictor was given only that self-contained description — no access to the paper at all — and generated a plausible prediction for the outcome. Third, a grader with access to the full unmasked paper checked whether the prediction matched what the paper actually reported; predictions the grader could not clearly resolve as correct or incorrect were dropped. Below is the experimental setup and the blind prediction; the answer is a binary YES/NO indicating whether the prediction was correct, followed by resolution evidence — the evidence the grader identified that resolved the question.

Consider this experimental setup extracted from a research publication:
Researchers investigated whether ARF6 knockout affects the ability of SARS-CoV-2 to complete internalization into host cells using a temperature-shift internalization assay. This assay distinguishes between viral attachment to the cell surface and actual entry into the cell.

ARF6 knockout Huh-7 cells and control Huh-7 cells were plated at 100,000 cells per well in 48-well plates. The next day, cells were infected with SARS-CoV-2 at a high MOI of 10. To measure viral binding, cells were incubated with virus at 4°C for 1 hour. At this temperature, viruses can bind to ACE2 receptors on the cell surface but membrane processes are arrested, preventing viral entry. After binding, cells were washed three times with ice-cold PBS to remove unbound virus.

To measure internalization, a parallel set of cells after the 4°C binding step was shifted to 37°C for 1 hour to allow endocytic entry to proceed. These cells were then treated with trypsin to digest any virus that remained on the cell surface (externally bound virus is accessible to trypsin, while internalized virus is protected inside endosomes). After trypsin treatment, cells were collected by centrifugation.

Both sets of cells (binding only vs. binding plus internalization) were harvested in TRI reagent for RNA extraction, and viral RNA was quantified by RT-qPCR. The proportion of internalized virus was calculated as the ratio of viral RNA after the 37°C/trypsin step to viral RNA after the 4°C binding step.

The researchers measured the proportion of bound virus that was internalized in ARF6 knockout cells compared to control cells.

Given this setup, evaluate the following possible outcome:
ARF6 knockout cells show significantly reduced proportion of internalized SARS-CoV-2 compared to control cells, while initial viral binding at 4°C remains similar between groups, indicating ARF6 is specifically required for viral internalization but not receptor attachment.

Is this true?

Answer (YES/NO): NO